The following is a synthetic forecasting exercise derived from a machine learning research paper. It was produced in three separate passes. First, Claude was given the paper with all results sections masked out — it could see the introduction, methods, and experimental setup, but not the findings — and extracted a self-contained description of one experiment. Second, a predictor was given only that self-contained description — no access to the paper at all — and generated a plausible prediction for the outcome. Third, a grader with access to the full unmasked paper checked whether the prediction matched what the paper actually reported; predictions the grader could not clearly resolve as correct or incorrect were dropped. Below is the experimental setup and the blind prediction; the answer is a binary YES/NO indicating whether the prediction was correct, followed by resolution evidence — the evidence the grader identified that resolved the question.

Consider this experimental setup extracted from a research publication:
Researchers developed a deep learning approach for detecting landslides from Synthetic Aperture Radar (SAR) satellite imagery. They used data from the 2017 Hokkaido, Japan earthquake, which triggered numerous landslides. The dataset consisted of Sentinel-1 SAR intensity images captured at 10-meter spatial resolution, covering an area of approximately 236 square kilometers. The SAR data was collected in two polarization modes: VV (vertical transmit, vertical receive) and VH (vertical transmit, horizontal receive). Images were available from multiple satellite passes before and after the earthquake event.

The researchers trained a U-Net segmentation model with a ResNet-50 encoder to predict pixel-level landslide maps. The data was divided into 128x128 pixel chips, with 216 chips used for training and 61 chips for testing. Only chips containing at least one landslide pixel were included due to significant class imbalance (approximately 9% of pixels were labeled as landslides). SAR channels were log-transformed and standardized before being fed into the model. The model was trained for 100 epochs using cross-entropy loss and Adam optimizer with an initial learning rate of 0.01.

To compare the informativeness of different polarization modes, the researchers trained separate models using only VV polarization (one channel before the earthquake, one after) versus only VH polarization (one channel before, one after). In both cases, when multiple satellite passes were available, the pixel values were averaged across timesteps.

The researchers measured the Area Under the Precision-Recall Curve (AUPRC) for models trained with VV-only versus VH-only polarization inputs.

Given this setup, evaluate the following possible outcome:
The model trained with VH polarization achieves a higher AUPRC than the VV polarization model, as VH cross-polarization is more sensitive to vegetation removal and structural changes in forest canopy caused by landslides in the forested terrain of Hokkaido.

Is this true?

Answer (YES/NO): NO